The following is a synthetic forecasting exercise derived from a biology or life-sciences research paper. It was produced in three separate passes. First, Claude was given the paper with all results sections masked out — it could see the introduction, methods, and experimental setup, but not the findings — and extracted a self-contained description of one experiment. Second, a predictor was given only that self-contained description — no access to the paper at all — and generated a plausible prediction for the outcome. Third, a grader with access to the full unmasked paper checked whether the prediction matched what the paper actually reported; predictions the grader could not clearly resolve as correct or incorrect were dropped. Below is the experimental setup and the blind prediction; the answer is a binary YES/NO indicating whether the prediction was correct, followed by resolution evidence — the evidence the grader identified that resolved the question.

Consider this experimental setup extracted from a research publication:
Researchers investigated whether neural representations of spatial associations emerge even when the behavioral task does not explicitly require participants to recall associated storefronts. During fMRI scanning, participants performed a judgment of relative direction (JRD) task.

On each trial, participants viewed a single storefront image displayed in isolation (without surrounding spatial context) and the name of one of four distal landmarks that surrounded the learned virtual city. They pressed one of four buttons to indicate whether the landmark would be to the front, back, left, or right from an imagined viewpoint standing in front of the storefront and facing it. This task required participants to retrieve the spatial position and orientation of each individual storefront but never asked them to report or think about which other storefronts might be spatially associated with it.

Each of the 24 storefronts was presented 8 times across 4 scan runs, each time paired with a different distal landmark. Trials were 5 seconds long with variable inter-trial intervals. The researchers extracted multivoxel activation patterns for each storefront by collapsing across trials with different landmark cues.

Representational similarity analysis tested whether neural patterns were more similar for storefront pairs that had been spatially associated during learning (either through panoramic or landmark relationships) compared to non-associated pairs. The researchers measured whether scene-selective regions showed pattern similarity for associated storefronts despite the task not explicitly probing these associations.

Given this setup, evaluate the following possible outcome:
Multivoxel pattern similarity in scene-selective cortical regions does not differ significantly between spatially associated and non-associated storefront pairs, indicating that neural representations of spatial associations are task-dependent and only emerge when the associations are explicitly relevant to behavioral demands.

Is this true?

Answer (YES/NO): NO